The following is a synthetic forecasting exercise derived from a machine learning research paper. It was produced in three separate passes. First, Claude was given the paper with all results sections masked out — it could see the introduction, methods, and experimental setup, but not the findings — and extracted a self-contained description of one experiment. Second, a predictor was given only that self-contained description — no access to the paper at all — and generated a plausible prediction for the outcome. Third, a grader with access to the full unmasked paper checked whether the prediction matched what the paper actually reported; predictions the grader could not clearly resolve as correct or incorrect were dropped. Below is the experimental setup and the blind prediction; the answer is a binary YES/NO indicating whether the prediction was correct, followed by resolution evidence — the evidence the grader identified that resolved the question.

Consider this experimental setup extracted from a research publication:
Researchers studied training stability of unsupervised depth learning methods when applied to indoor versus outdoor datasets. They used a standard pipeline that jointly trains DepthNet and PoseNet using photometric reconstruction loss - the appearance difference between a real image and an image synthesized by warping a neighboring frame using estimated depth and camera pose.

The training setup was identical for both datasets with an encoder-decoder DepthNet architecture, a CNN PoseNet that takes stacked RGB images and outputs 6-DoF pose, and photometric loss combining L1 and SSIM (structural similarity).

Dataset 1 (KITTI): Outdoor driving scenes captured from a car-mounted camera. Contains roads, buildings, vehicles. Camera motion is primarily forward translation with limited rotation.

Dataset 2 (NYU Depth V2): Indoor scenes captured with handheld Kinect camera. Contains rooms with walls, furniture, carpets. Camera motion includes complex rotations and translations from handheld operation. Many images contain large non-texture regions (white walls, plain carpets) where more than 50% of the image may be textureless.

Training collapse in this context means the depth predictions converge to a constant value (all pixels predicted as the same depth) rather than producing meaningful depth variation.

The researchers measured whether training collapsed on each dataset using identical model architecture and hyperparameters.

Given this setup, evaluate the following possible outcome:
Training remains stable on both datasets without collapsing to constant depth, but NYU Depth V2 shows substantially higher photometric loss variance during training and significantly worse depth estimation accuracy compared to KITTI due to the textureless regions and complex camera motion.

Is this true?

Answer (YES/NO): NO